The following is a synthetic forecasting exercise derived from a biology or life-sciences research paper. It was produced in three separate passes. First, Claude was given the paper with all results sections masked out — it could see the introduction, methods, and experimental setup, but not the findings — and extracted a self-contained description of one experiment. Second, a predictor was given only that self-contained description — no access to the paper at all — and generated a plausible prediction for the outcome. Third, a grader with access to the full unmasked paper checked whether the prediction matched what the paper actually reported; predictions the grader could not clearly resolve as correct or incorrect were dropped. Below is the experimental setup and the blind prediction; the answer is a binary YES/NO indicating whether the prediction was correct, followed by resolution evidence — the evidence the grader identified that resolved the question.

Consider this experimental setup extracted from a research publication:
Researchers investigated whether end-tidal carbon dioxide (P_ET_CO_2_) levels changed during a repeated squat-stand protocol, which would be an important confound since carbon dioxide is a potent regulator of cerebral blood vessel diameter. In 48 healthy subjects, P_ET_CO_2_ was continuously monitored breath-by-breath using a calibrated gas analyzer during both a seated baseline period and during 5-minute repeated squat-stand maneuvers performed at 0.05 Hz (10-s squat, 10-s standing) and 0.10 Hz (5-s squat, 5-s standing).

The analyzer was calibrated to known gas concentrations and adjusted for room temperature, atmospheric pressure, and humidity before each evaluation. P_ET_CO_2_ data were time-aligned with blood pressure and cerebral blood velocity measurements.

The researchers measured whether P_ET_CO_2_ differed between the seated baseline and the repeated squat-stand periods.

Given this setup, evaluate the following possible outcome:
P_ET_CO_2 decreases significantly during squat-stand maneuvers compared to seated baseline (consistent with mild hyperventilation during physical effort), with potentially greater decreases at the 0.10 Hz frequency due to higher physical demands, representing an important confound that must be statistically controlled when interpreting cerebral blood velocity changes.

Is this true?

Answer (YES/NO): NO